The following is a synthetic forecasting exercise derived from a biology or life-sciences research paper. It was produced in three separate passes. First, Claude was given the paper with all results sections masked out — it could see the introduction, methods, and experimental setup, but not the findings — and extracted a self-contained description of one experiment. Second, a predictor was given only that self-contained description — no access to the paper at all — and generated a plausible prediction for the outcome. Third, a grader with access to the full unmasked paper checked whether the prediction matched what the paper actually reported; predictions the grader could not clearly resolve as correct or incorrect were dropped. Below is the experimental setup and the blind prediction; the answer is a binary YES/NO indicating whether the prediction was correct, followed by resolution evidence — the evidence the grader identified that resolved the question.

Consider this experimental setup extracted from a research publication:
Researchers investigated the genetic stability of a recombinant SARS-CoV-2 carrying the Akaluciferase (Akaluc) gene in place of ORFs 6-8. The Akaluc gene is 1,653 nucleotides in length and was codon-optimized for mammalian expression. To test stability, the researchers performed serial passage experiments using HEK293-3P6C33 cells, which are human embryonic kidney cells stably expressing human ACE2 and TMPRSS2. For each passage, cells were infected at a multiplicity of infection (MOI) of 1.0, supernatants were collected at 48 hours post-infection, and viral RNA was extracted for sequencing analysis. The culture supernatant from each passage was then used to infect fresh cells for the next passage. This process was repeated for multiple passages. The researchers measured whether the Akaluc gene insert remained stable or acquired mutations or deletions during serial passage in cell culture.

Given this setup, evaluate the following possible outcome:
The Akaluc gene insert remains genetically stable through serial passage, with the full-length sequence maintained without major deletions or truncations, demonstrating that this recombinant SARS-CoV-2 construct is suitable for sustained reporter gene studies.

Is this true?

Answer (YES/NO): YES